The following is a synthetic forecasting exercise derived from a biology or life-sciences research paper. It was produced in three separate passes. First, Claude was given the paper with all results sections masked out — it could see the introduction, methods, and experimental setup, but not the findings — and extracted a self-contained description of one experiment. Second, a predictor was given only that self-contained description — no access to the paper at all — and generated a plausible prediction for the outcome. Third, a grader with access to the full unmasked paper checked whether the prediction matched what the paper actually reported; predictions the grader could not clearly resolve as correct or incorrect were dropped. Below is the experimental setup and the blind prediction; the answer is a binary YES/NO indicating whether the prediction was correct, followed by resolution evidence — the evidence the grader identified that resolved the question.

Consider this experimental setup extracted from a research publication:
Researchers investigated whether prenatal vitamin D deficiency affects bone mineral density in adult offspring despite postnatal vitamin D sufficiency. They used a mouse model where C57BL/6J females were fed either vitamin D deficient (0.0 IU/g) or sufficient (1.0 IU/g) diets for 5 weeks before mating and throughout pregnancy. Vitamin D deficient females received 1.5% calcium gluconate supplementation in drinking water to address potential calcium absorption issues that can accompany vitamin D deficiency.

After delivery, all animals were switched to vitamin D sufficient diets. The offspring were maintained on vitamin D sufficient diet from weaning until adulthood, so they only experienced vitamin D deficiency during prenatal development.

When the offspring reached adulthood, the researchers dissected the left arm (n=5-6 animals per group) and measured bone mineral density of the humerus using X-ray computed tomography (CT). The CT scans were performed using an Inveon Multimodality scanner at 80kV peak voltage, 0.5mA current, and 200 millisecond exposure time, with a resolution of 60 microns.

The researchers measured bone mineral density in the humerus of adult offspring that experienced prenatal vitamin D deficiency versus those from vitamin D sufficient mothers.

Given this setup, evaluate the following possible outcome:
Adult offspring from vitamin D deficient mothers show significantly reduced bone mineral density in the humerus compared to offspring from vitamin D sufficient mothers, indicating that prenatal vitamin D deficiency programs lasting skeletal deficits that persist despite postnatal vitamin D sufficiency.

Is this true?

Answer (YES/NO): NO